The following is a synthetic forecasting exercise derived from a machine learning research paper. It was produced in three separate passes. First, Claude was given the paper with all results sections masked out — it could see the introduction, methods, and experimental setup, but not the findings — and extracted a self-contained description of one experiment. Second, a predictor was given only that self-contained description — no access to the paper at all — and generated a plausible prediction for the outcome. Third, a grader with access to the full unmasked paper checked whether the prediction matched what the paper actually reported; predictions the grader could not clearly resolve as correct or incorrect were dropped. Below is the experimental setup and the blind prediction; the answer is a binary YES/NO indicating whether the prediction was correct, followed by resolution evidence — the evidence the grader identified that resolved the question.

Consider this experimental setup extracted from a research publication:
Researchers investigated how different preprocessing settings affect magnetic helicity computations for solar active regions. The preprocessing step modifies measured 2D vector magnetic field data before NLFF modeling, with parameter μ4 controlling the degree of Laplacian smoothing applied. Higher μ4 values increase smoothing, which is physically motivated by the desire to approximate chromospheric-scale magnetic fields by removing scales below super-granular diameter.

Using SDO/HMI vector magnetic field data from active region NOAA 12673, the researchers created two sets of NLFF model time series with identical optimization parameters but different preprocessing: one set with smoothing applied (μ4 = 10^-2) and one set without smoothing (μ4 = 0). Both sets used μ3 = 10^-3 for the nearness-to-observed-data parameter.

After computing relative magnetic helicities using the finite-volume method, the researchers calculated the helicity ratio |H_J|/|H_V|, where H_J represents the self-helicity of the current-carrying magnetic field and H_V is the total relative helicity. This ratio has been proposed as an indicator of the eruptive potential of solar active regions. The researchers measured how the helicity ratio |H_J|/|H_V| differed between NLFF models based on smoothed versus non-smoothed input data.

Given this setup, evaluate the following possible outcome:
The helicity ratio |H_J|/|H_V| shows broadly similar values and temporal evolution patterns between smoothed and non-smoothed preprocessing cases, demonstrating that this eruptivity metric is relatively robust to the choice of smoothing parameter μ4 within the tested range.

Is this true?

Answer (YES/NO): NO